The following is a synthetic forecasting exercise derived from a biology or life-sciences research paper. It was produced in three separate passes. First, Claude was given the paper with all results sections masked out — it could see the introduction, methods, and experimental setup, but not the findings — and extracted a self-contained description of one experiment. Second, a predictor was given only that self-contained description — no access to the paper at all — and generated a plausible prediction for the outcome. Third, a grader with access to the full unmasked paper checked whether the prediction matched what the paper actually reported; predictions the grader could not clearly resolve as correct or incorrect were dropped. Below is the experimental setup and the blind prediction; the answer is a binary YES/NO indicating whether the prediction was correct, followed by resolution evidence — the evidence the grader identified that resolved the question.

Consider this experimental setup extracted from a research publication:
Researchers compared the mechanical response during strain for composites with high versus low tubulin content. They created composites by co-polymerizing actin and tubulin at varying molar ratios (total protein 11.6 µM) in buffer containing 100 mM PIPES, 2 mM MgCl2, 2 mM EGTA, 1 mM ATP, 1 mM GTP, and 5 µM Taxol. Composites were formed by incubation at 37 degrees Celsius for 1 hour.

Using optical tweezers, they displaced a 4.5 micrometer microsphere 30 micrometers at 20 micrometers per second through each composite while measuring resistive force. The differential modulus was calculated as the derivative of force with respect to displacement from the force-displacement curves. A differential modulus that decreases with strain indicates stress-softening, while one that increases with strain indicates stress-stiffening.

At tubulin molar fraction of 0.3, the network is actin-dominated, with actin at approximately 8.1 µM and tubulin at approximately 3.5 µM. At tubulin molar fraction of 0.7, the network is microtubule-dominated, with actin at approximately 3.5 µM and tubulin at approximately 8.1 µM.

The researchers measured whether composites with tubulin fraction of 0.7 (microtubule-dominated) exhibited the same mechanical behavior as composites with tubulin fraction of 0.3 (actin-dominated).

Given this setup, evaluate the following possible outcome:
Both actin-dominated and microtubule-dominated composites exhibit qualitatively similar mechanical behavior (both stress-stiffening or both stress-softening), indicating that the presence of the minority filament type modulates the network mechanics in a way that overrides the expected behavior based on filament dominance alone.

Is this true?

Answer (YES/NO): NO